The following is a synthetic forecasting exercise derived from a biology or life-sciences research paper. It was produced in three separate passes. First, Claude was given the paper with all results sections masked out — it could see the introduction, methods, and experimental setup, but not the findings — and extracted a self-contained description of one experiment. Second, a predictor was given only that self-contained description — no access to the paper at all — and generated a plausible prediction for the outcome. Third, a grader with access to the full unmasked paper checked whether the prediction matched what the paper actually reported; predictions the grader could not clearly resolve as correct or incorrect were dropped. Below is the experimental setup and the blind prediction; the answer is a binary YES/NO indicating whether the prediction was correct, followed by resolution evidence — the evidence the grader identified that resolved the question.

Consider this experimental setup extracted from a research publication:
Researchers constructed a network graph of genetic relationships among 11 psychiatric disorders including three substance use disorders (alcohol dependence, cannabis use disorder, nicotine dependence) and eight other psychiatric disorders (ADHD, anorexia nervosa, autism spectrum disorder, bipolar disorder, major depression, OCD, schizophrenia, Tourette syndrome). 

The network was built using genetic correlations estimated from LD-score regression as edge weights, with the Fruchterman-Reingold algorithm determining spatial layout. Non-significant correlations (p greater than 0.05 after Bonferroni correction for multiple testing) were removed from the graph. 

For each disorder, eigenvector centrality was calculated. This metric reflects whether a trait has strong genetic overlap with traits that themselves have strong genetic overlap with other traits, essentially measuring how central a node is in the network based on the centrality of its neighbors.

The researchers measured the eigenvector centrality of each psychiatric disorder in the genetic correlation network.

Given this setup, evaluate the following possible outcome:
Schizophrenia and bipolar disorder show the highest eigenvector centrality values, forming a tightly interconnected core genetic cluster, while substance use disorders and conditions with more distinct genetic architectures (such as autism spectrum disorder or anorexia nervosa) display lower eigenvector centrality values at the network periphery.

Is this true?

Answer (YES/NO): NO